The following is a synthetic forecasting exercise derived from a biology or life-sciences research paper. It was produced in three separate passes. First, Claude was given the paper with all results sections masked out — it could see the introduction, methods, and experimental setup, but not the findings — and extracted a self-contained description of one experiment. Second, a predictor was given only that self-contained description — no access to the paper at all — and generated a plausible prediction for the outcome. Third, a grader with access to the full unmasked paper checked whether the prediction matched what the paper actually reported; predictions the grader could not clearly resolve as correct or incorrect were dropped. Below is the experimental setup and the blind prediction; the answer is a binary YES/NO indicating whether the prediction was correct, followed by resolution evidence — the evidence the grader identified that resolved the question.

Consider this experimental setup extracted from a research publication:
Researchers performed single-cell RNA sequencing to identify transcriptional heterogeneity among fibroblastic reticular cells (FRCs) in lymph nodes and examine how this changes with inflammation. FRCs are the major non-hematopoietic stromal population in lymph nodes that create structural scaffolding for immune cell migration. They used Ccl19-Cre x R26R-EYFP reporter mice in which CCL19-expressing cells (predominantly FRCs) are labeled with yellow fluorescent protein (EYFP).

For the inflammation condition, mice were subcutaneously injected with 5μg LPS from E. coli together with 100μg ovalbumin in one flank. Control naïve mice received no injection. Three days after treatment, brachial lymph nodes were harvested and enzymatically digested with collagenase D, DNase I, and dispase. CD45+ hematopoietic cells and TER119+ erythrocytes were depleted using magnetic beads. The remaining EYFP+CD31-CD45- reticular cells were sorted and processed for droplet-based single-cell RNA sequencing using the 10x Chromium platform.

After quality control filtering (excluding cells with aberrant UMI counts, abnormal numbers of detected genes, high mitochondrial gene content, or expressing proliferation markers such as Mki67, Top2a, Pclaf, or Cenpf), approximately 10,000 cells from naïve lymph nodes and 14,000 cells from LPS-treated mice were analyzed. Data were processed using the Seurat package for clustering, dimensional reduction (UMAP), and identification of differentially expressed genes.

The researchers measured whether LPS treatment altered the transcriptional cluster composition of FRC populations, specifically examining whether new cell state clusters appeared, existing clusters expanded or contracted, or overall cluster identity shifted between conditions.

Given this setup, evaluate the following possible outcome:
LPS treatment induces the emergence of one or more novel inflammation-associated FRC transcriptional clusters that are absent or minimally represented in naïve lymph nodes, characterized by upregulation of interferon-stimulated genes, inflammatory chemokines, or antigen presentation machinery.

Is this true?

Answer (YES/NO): NO